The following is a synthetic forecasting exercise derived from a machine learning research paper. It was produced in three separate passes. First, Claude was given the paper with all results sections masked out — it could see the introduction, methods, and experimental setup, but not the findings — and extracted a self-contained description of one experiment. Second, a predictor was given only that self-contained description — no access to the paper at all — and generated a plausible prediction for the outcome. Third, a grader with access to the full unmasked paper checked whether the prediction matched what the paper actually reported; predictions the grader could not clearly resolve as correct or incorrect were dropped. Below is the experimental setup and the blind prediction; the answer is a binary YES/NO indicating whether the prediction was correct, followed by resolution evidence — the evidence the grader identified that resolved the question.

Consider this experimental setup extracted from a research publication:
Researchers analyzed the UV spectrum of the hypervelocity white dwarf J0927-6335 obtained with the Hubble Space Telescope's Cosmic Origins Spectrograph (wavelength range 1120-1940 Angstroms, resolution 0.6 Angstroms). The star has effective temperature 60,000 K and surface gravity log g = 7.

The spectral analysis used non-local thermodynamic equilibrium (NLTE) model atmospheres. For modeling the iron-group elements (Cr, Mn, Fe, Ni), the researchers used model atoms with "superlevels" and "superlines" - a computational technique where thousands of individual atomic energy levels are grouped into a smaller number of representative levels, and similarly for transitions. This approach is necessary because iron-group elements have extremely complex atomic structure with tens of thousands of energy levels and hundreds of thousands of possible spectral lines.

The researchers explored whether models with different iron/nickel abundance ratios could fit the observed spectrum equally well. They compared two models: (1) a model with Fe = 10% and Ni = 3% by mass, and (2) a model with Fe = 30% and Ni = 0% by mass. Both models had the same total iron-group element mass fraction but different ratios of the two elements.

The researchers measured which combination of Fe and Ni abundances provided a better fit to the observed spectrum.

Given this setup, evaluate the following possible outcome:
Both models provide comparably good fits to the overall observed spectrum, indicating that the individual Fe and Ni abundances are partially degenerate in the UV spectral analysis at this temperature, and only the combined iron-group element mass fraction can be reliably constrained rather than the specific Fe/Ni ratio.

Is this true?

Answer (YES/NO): NO